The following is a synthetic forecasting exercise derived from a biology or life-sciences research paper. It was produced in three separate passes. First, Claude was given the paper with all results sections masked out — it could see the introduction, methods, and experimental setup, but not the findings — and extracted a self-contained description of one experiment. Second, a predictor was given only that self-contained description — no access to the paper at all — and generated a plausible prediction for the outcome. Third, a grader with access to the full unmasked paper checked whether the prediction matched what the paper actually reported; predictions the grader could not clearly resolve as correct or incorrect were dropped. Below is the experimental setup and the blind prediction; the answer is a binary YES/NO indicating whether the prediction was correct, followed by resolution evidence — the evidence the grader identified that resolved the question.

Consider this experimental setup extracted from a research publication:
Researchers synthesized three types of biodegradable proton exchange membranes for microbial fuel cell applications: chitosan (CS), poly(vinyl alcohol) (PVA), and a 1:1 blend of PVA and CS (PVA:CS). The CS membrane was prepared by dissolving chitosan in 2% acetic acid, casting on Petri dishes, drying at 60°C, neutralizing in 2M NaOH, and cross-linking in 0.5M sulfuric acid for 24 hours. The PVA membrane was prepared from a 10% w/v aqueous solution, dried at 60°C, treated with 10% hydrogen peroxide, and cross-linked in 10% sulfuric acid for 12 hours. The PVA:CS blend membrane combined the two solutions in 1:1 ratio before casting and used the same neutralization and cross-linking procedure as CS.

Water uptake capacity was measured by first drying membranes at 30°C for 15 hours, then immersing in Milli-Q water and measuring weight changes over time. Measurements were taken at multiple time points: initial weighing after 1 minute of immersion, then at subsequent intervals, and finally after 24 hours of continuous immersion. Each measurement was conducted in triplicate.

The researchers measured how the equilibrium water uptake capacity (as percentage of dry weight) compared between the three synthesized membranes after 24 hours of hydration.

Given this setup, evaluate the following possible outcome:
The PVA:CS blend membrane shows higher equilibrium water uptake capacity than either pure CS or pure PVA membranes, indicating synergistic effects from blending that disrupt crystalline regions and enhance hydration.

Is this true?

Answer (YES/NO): NO